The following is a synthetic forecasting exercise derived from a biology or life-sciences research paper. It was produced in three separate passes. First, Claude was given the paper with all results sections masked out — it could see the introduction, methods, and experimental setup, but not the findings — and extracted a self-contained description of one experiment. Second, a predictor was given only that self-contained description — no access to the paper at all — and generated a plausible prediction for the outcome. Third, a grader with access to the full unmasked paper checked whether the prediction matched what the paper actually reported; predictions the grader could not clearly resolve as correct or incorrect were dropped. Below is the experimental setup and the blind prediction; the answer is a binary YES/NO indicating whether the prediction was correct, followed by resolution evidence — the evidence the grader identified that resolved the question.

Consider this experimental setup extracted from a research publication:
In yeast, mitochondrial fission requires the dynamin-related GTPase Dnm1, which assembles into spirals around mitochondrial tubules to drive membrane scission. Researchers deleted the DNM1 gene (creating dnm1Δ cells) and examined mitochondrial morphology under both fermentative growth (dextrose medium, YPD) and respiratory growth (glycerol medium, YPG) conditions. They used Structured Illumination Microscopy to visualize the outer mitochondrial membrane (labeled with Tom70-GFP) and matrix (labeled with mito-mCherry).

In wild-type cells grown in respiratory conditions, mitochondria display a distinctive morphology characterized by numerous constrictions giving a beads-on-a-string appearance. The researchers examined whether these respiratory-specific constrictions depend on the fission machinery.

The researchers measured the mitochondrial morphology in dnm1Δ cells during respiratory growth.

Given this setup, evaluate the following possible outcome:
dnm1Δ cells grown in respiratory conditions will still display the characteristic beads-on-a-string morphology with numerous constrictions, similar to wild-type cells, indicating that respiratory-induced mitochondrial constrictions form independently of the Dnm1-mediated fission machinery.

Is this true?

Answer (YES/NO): NO